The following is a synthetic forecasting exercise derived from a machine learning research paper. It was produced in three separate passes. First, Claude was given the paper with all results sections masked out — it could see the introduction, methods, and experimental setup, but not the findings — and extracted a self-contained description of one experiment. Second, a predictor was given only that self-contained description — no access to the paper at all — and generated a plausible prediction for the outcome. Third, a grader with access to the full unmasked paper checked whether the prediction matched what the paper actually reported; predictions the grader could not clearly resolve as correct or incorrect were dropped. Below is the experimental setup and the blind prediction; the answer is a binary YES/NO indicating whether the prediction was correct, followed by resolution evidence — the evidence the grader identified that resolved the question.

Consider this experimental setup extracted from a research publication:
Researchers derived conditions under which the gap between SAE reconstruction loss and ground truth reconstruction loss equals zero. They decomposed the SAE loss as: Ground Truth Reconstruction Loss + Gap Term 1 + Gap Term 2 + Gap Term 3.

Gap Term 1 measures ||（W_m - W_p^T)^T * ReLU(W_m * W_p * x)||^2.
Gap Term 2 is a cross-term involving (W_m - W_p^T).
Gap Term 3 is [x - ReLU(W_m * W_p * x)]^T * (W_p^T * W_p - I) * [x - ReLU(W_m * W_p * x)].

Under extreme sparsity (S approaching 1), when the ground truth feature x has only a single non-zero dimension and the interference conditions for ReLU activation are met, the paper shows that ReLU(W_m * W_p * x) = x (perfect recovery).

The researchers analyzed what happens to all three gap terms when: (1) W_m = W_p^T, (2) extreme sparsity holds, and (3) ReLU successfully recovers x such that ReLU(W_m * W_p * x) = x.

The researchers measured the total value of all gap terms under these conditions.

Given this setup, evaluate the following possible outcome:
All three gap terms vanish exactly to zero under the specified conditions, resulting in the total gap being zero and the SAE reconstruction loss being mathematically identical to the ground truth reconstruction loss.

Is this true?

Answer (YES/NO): YES